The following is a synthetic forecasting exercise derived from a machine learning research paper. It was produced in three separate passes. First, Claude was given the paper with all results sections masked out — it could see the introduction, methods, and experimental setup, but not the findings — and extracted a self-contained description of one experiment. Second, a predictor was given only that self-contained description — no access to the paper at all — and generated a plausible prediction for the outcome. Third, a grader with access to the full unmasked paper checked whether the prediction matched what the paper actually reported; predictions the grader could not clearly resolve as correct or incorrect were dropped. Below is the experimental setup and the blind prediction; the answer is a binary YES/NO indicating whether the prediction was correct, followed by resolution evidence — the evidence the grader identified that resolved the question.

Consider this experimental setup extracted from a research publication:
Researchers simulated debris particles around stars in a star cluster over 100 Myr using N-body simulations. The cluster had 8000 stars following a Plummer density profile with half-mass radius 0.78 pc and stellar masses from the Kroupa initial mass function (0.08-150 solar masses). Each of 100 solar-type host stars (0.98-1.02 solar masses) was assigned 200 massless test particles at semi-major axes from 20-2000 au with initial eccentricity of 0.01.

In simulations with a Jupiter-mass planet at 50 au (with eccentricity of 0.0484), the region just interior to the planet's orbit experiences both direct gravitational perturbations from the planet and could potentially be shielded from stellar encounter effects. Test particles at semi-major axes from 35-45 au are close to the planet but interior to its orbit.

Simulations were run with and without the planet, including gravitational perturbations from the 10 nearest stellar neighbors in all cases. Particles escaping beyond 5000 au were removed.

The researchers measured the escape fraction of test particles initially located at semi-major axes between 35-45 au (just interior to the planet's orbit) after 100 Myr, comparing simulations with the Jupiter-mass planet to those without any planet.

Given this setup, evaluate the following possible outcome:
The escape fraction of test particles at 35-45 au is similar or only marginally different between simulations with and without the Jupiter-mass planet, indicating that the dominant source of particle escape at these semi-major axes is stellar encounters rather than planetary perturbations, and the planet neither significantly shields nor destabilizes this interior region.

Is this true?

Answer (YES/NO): NO